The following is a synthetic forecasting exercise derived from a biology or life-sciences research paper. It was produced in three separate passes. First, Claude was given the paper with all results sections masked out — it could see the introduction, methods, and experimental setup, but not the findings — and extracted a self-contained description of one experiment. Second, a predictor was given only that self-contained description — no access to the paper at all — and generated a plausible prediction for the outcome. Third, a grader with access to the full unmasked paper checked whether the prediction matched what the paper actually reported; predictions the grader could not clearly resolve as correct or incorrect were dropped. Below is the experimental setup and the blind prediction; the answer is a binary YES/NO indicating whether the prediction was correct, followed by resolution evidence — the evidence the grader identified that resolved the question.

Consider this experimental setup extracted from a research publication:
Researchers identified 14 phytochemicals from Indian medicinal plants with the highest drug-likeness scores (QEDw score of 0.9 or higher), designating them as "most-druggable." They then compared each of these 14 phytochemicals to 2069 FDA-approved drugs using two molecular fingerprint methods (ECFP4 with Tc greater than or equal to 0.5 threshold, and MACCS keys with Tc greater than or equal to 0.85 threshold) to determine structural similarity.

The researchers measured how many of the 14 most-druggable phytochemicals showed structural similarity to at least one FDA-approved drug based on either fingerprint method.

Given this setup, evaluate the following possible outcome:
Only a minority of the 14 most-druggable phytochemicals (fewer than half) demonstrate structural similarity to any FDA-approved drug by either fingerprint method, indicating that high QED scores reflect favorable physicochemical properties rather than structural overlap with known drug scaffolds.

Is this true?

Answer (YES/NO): NO